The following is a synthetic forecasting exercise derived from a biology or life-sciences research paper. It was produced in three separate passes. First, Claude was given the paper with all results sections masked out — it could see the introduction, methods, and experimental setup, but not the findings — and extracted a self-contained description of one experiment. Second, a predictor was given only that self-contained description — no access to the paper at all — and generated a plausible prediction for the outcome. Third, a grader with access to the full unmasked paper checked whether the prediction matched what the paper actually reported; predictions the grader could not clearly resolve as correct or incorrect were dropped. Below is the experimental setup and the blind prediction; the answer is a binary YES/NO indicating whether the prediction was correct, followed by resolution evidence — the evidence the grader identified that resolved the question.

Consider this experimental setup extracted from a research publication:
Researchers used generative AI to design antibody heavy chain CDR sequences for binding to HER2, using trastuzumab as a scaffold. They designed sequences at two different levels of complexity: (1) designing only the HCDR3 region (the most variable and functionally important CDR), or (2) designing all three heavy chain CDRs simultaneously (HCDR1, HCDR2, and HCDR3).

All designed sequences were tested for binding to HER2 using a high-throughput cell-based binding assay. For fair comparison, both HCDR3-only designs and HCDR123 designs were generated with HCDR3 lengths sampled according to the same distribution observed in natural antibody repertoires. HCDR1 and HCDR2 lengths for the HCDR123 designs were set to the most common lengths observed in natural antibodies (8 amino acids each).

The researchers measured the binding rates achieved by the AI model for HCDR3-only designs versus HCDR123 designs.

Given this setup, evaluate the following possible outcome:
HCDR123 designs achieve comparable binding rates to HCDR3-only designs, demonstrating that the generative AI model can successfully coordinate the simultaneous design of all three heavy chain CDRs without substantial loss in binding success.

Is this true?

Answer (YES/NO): NO